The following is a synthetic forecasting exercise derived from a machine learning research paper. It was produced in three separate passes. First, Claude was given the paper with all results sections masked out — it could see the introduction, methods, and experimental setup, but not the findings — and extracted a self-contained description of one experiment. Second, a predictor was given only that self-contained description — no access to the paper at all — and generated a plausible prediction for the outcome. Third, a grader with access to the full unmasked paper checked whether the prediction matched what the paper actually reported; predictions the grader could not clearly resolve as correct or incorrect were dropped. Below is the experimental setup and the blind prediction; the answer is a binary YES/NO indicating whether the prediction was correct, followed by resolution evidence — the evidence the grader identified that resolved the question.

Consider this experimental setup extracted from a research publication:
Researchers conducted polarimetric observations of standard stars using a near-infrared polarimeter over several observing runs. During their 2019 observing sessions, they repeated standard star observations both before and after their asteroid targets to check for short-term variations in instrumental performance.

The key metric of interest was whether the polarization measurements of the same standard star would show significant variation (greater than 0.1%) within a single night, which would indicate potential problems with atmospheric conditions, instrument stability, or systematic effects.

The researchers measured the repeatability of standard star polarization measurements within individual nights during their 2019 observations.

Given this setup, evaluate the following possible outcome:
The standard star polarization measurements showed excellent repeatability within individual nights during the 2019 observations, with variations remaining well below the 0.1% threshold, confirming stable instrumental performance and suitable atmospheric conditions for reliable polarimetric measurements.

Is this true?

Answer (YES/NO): NO